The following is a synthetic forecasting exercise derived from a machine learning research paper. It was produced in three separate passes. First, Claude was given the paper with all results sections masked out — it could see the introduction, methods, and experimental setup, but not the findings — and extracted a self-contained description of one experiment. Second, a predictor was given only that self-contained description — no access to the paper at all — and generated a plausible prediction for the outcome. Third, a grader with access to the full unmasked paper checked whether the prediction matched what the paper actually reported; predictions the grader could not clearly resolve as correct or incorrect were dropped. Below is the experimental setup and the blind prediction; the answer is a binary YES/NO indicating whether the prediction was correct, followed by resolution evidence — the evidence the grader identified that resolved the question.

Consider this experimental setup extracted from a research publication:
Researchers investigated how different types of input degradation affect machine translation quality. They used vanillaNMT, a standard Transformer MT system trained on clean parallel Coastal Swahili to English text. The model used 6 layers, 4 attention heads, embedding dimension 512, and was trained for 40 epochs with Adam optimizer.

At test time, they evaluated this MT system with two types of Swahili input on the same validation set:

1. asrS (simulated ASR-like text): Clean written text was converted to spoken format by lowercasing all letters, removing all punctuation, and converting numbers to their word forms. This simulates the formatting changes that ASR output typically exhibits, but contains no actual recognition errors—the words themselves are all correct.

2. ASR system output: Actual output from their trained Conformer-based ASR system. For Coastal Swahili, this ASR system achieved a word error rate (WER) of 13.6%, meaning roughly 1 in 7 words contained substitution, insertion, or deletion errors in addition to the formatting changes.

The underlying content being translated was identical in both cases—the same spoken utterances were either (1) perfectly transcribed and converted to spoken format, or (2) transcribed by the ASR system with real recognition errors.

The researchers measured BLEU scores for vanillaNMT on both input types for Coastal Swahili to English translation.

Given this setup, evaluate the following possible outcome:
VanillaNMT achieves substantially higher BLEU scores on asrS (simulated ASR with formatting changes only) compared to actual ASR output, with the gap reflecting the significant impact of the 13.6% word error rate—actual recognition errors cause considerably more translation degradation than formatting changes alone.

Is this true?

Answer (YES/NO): NO